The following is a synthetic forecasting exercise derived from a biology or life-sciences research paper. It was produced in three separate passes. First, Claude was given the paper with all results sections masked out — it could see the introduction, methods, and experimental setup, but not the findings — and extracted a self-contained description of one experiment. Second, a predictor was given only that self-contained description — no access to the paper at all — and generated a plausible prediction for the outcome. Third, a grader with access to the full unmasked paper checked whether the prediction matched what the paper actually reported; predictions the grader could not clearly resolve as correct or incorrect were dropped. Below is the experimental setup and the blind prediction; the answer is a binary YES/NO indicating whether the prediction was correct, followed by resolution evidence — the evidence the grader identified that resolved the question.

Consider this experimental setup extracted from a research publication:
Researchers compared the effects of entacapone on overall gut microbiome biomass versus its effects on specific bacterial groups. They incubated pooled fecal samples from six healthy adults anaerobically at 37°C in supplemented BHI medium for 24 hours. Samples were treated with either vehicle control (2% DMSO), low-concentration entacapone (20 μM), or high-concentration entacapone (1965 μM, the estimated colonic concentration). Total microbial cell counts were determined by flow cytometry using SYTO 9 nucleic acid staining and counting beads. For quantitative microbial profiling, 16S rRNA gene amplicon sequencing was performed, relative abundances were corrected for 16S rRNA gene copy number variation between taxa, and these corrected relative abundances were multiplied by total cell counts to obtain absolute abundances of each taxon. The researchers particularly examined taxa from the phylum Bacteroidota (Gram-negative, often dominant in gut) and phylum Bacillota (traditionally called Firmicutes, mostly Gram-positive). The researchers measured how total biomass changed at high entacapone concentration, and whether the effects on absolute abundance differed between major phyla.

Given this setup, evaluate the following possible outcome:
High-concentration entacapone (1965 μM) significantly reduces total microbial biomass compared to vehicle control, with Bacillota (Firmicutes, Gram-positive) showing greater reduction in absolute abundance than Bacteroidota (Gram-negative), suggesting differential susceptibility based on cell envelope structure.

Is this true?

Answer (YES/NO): NO